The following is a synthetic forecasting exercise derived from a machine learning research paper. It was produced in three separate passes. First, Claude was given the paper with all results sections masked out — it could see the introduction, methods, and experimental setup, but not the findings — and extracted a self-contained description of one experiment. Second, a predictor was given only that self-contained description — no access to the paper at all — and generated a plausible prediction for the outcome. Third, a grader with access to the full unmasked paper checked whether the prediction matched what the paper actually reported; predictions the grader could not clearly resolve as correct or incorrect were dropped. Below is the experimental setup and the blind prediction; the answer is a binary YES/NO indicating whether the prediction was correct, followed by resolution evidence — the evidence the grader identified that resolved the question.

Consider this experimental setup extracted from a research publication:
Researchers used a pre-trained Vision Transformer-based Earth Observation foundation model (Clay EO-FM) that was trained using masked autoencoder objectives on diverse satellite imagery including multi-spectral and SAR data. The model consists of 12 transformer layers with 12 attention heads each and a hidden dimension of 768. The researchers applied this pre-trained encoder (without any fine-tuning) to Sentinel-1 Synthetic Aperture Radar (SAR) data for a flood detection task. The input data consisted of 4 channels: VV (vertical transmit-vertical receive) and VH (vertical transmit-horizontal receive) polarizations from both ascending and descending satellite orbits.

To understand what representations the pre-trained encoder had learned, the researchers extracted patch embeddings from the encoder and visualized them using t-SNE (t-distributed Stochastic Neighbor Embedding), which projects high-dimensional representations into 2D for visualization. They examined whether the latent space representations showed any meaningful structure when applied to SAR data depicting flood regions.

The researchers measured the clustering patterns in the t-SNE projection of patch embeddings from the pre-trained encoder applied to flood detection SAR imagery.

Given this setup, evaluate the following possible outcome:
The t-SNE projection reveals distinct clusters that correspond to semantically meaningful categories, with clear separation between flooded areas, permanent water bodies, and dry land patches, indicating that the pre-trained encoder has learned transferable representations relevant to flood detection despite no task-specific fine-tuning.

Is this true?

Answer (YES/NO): NO